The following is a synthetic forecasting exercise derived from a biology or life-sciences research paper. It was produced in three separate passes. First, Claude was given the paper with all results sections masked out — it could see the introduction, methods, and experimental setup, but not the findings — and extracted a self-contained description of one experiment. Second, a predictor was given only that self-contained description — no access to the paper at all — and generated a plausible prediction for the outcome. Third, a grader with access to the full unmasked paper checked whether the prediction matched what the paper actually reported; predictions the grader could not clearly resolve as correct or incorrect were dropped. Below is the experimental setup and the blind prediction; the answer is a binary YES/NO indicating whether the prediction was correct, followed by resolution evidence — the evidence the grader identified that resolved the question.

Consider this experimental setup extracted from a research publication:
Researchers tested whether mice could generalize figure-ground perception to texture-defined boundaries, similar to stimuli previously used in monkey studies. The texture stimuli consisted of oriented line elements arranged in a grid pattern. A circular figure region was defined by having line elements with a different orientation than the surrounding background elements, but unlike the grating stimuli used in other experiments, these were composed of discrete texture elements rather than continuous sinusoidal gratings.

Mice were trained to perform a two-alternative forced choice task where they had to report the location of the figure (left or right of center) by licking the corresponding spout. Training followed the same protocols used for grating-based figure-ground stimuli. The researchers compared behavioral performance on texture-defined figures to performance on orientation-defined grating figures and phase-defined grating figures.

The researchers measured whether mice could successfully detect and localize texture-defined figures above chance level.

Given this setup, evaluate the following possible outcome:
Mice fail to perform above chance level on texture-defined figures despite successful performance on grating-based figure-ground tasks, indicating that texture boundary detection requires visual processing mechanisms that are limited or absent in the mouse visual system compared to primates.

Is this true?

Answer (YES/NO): NO